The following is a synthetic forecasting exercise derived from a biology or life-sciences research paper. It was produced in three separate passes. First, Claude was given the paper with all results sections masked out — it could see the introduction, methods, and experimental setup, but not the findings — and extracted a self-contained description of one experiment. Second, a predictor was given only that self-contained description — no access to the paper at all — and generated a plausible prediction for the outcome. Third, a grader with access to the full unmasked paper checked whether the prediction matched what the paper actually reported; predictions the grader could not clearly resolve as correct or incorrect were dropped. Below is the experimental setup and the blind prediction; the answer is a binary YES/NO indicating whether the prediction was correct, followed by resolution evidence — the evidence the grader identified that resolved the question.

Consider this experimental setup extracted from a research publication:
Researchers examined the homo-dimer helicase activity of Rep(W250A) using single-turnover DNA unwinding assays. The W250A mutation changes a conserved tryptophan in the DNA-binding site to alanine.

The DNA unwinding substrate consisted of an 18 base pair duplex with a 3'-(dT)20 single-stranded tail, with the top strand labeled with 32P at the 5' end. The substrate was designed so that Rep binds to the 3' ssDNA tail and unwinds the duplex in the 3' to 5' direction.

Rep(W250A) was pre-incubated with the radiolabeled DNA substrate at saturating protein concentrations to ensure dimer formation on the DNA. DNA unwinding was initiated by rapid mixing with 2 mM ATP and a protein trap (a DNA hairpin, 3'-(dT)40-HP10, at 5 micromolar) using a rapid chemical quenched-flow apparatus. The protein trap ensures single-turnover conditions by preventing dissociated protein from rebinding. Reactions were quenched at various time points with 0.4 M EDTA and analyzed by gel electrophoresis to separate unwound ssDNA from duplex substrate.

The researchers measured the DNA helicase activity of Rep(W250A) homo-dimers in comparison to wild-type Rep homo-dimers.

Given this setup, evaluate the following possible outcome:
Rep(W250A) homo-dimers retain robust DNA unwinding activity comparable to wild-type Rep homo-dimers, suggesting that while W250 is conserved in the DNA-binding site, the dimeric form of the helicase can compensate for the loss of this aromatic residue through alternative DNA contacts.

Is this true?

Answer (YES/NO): NO